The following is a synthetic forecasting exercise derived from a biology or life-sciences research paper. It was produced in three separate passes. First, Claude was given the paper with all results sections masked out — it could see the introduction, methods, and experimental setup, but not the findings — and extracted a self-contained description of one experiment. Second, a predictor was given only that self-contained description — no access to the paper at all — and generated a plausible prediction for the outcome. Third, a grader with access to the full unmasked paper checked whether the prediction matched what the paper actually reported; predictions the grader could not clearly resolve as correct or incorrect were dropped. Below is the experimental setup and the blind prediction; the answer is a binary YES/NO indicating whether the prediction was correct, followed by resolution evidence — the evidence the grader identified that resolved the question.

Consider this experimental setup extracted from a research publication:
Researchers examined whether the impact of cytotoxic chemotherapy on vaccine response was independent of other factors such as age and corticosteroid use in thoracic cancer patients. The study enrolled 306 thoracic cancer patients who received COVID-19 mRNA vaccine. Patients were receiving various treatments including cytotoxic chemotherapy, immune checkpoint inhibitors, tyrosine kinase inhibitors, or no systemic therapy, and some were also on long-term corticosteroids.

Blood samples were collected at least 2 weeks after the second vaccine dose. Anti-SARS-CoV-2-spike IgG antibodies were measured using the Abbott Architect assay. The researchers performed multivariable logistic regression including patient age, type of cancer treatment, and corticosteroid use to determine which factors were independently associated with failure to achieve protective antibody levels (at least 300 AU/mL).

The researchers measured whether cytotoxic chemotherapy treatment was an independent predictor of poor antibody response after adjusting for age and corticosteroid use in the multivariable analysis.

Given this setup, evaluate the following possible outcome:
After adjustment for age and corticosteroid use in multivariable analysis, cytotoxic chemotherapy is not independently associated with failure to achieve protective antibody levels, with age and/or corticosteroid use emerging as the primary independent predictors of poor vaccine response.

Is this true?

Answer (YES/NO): NO